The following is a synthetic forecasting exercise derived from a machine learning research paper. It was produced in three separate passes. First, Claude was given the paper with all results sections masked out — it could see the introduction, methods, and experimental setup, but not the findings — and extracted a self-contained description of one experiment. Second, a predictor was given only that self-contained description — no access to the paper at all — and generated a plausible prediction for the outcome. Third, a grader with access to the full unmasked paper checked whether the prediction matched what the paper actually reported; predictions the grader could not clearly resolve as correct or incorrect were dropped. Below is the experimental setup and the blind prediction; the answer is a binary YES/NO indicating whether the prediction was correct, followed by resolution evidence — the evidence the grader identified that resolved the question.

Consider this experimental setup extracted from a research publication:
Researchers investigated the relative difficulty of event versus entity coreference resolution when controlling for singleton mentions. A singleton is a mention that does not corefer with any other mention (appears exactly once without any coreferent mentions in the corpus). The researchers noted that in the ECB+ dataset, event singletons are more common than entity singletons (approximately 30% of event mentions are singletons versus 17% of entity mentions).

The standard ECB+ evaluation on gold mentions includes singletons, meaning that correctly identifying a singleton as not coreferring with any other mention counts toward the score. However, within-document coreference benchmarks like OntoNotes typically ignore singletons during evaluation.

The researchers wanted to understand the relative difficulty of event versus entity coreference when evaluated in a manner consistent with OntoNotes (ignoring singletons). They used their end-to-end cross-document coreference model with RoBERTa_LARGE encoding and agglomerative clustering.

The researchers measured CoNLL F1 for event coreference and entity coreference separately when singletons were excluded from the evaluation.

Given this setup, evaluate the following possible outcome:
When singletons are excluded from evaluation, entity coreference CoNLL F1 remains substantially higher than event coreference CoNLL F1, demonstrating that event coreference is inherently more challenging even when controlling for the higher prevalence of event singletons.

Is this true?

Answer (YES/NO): NO